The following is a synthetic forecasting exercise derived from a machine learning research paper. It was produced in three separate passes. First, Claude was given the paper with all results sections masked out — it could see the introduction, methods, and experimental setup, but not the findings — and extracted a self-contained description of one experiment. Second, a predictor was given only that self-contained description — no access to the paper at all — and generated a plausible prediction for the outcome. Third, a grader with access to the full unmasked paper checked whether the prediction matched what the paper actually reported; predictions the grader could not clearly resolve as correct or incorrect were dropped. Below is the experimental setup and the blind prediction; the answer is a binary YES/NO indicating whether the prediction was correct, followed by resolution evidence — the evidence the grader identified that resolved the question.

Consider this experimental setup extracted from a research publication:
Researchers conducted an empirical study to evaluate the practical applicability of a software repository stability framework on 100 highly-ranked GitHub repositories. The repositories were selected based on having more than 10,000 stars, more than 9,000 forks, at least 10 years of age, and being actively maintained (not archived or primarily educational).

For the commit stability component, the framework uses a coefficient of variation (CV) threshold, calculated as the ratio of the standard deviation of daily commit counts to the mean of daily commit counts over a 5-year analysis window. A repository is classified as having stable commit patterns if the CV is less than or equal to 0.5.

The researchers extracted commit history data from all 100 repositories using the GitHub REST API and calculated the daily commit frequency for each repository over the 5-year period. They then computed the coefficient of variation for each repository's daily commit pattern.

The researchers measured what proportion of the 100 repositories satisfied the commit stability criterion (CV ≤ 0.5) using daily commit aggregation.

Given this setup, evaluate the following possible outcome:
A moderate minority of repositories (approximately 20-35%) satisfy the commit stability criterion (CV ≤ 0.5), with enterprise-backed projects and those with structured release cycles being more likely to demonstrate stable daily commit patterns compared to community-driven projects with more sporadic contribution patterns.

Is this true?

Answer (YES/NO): NO